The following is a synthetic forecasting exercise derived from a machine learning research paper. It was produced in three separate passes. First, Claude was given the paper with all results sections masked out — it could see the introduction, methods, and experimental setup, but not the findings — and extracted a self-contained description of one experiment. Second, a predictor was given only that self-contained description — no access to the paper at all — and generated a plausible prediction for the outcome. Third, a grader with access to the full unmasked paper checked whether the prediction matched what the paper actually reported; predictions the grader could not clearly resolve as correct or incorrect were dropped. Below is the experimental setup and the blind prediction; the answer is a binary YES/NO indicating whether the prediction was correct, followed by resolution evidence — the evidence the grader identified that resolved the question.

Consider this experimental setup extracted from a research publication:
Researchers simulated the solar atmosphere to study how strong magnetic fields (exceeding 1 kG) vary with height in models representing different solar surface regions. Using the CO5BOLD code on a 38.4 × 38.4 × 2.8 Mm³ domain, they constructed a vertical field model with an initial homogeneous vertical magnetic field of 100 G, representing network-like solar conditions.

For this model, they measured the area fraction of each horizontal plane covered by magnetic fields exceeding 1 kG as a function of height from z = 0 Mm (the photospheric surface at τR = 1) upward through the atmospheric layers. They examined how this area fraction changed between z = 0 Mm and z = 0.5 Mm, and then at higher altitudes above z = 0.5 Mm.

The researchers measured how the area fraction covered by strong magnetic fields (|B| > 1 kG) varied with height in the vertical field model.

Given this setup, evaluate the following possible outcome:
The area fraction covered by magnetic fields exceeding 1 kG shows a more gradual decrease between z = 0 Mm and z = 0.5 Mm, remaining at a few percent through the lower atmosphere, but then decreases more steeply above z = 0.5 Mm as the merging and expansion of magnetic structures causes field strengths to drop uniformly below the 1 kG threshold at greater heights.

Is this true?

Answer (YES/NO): NO